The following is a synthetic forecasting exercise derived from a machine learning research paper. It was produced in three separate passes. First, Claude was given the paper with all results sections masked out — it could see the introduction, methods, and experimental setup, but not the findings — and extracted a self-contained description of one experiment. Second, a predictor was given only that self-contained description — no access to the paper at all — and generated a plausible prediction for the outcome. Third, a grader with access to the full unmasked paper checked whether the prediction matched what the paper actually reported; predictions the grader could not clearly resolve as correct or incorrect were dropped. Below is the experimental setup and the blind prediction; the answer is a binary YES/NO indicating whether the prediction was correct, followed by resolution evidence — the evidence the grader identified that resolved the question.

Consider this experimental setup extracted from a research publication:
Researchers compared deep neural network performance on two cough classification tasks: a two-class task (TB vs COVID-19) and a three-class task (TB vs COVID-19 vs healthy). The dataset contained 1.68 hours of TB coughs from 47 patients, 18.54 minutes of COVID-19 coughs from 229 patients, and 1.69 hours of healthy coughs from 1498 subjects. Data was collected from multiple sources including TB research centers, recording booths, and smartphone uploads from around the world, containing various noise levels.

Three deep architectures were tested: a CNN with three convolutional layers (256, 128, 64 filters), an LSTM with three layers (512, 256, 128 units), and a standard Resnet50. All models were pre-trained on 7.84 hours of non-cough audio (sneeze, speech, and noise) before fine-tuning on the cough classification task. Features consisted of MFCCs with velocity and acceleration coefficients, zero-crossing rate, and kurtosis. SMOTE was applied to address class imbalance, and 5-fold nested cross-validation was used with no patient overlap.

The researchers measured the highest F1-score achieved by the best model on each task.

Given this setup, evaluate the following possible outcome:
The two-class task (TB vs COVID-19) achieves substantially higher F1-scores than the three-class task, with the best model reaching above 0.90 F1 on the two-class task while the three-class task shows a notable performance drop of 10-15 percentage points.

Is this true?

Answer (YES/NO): NO